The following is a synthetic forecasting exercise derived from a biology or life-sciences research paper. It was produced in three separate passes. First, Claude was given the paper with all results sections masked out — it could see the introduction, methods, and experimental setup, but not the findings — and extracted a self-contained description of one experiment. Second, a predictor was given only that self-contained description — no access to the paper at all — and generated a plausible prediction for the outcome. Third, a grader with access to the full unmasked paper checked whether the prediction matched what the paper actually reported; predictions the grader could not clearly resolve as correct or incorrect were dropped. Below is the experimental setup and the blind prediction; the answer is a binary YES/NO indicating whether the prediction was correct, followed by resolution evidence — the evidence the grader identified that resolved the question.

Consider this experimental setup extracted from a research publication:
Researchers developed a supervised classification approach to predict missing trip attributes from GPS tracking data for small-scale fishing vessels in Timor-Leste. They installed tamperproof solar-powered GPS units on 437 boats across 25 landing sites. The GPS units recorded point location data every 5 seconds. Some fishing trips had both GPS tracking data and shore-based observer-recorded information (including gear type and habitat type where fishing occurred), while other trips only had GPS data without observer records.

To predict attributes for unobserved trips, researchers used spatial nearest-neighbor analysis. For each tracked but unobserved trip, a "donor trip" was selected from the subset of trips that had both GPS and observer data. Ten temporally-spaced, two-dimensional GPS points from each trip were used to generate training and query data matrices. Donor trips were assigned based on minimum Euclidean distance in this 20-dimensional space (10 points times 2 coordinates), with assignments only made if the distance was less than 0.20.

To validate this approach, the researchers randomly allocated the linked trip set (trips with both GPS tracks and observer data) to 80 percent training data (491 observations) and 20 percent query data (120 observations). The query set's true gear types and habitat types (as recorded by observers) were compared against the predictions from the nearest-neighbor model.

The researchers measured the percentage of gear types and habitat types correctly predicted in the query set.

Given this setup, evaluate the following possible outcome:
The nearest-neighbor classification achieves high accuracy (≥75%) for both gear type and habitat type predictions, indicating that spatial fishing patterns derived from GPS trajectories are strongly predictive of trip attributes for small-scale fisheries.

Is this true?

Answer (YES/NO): YES